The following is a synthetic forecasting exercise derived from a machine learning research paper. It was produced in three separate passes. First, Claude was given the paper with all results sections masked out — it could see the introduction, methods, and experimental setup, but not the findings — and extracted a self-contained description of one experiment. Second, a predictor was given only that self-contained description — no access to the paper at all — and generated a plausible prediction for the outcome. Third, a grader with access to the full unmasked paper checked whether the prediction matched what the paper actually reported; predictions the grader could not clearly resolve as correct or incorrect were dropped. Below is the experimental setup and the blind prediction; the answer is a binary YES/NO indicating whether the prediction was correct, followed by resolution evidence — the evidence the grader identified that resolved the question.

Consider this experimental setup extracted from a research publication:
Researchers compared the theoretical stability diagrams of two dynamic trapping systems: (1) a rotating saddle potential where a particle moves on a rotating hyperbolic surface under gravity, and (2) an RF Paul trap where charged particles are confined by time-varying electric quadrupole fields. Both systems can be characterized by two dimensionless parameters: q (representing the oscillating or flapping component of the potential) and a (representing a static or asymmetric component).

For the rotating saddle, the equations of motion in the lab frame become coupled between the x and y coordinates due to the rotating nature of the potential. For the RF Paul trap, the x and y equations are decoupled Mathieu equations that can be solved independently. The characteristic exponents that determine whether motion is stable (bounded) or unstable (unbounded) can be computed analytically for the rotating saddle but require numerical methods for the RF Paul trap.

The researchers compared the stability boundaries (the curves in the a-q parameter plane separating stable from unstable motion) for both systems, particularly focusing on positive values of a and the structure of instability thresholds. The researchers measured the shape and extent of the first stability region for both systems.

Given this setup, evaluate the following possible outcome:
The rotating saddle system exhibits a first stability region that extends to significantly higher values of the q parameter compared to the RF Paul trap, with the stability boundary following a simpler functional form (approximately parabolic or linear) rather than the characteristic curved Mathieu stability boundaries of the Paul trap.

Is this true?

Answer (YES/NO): NO